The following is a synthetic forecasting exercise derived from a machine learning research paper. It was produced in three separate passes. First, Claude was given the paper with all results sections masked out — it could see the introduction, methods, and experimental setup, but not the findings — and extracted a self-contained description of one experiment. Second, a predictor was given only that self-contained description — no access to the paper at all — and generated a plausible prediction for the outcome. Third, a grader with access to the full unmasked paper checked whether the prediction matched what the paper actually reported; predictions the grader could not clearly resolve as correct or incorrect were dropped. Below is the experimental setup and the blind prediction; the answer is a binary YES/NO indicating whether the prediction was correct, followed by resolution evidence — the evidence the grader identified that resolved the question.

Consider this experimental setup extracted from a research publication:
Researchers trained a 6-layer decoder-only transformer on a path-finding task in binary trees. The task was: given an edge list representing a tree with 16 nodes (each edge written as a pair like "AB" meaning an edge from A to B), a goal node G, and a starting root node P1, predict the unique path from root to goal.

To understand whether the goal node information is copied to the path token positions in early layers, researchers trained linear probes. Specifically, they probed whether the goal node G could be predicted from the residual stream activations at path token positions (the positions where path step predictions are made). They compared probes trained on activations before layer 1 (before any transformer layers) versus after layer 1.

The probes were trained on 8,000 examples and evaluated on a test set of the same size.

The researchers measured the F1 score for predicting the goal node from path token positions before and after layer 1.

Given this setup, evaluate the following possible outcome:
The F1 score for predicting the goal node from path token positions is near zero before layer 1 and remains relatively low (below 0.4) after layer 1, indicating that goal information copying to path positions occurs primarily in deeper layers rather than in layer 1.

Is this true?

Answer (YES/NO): NO